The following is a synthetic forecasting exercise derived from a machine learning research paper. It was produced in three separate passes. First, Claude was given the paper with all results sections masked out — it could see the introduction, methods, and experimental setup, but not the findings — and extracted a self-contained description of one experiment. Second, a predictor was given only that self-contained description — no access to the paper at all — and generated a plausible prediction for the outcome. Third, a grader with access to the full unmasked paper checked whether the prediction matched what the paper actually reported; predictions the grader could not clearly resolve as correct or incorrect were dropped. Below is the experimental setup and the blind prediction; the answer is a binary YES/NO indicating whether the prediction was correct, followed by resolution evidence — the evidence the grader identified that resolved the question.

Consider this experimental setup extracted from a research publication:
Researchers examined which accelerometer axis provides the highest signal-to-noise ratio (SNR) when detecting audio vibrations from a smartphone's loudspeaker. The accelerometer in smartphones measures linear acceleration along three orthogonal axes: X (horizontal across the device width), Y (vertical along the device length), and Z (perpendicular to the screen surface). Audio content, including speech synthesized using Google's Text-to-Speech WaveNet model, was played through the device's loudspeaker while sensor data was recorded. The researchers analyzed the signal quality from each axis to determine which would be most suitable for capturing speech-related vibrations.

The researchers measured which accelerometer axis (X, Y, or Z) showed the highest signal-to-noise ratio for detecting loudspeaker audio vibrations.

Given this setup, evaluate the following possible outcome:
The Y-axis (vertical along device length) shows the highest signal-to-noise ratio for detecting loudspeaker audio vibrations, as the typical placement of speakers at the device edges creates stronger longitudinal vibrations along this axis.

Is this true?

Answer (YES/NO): NO